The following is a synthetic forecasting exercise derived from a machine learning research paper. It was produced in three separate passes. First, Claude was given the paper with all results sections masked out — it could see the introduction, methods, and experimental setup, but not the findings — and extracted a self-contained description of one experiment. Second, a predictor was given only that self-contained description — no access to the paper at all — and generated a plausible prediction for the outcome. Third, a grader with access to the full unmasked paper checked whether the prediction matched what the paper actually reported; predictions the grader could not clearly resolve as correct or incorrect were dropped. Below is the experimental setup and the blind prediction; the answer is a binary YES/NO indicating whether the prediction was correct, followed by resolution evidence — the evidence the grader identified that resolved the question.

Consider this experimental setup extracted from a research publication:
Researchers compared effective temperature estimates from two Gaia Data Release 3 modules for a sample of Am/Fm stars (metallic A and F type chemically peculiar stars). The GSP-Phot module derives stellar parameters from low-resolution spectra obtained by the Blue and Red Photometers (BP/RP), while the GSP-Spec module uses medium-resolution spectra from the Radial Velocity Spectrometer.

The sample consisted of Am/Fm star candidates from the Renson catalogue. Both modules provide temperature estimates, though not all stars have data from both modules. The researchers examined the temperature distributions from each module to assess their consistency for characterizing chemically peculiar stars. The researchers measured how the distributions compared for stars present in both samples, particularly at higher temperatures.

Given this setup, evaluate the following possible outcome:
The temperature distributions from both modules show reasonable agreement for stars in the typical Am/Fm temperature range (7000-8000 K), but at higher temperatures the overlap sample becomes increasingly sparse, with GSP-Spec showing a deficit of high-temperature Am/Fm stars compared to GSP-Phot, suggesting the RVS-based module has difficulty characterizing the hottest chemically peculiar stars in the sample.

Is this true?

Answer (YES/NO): NO